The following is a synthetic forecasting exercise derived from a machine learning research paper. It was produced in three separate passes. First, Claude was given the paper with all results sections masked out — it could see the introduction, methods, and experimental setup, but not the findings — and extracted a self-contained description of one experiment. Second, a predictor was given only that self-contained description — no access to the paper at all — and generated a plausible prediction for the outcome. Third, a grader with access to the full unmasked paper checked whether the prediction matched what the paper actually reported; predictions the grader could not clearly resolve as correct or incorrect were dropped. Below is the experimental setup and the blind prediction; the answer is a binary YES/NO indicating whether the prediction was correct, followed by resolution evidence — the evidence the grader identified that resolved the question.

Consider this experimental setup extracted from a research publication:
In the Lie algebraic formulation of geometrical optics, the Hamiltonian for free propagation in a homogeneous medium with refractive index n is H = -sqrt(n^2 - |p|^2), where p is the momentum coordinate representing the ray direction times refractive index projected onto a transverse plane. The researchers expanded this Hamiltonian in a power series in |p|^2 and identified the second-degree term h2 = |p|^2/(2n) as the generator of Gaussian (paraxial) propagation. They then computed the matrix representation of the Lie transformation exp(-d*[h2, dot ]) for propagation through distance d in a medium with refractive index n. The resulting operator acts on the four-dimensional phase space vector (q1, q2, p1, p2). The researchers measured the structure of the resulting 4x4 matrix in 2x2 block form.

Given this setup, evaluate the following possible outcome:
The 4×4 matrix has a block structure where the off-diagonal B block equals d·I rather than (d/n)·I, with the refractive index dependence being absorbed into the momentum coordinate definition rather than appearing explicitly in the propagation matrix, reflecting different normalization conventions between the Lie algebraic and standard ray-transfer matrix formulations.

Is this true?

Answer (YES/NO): NO